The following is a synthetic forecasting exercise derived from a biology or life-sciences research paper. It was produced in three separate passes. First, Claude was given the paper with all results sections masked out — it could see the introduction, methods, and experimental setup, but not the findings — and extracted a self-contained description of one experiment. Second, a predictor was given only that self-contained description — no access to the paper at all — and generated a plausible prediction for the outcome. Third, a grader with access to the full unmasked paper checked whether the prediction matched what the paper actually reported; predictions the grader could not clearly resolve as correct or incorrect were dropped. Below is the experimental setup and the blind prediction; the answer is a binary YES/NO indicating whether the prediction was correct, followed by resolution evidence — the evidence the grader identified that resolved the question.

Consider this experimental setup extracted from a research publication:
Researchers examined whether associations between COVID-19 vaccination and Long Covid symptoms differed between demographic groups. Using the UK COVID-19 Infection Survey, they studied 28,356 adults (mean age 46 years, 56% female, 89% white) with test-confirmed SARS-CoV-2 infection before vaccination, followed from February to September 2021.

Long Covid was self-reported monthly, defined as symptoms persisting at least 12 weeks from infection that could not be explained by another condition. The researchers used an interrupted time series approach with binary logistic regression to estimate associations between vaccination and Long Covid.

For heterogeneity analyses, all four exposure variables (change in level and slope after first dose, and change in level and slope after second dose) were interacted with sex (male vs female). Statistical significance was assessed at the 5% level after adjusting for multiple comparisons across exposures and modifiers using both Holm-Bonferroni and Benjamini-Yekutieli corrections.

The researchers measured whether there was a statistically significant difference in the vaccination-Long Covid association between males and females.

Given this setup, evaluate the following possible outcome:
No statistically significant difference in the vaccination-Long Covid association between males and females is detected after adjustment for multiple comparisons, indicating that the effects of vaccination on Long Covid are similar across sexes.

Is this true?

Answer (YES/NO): YES